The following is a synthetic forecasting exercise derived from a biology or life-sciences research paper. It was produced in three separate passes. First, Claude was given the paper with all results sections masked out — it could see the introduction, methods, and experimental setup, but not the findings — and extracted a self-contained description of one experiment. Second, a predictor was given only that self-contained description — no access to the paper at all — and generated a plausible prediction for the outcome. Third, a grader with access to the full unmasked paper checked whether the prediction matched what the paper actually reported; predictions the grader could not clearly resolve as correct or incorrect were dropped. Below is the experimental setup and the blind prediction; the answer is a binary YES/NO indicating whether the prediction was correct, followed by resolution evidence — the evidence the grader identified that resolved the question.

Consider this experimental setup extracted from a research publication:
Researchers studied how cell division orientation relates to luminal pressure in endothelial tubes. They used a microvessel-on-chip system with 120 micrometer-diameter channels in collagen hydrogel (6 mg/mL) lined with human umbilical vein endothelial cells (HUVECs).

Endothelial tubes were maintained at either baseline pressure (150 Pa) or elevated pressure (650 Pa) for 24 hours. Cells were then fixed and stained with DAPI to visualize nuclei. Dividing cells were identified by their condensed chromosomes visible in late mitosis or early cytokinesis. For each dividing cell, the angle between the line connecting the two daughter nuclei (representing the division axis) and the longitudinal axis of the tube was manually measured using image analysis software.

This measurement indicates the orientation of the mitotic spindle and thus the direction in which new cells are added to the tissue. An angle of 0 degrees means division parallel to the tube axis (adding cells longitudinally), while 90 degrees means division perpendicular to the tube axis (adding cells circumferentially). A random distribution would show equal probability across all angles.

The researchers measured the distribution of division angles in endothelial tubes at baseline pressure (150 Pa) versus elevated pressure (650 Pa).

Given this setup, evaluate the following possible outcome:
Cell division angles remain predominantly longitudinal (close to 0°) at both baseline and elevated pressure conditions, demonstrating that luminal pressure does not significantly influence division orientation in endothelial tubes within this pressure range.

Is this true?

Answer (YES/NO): NO